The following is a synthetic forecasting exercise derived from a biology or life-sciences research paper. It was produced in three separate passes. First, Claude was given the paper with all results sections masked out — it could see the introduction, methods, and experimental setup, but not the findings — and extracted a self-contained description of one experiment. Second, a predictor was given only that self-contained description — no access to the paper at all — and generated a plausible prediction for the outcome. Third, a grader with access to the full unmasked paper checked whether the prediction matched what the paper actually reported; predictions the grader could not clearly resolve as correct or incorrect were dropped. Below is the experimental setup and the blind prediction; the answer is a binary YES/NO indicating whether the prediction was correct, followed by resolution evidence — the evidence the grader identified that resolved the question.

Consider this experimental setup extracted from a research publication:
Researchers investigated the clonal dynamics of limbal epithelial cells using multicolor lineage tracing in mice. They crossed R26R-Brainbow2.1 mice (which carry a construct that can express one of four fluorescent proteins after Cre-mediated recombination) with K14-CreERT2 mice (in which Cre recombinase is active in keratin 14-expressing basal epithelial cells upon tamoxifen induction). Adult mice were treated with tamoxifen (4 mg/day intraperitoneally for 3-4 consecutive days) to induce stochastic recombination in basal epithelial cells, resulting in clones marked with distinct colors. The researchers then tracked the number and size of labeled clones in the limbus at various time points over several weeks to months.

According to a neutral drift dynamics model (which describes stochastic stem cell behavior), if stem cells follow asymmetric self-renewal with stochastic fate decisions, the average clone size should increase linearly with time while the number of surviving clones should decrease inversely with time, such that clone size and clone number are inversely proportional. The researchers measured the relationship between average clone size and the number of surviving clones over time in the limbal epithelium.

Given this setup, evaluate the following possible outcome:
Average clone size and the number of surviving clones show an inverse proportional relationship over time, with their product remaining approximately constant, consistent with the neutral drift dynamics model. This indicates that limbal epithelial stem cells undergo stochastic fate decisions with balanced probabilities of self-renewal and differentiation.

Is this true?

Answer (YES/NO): NO